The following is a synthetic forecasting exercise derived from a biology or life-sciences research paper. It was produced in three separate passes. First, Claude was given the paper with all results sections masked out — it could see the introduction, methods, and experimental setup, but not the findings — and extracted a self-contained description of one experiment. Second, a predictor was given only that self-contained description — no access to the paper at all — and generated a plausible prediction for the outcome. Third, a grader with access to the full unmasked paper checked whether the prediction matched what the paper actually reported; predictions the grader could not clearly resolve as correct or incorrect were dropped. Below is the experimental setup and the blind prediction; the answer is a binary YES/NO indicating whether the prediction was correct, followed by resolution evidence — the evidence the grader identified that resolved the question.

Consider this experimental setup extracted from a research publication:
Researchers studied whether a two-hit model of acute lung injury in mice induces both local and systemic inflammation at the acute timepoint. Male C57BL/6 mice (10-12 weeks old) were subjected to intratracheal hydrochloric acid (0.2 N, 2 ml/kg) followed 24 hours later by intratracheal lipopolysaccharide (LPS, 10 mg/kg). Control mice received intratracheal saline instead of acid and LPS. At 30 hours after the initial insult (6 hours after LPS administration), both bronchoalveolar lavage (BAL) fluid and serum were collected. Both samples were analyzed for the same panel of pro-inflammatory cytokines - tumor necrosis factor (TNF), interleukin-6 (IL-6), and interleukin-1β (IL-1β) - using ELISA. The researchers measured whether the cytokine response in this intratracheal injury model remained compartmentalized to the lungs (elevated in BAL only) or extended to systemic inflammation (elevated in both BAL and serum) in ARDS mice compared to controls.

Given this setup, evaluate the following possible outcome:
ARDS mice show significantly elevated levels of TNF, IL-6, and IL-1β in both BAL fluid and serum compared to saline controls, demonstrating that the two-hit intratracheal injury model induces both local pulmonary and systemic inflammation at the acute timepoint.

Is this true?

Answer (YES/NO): YES